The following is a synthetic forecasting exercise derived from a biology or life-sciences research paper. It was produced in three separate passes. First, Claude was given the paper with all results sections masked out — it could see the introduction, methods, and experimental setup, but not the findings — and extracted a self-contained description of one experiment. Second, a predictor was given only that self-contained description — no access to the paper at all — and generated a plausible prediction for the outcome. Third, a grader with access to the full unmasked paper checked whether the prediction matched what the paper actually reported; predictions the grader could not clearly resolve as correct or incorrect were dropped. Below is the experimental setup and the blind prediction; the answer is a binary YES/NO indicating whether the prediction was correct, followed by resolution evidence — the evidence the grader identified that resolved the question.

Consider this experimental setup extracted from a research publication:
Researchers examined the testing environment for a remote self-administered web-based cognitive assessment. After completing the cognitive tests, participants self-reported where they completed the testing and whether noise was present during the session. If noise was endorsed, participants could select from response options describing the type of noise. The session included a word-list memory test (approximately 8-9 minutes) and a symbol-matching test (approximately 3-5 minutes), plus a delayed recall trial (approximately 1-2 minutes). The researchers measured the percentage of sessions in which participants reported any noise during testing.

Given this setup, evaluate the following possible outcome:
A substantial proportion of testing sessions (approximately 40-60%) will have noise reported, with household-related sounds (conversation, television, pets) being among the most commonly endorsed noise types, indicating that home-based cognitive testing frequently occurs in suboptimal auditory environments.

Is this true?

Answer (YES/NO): NO